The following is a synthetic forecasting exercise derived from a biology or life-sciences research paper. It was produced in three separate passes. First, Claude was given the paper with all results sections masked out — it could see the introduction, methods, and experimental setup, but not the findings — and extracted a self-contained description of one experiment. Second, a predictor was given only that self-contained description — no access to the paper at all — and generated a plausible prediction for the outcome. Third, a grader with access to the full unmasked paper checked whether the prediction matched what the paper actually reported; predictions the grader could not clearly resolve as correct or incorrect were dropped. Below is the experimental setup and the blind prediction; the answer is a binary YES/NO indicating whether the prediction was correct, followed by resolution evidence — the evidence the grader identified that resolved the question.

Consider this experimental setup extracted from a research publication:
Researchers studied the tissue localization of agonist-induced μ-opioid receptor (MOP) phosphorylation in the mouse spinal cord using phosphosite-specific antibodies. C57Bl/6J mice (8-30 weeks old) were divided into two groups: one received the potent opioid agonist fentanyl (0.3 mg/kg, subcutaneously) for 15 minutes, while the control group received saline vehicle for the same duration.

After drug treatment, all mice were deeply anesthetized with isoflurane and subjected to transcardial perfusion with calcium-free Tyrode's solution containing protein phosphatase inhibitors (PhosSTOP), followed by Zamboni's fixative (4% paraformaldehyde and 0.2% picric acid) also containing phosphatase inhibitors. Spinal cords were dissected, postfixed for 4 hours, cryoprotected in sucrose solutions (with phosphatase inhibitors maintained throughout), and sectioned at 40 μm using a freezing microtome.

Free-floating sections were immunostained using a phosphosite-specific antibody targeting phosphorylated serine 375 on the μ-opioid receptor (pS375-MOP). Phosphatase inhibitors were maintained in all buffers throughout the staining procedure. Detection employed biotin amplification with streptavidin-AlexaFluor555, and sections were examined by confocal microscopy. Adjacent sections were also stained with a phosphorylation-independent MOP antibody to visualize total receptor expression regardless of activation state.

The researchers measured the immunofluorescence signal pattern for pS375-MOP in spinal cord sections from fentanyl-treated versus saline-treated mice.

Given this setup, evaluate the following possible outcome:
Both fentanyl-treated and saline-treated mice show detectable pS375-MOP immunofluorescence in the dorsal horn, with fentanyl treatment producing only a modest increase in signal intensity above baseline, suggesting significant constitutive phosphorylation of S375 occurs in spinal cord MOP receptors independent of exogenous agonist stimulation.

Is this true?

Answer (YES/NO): NO